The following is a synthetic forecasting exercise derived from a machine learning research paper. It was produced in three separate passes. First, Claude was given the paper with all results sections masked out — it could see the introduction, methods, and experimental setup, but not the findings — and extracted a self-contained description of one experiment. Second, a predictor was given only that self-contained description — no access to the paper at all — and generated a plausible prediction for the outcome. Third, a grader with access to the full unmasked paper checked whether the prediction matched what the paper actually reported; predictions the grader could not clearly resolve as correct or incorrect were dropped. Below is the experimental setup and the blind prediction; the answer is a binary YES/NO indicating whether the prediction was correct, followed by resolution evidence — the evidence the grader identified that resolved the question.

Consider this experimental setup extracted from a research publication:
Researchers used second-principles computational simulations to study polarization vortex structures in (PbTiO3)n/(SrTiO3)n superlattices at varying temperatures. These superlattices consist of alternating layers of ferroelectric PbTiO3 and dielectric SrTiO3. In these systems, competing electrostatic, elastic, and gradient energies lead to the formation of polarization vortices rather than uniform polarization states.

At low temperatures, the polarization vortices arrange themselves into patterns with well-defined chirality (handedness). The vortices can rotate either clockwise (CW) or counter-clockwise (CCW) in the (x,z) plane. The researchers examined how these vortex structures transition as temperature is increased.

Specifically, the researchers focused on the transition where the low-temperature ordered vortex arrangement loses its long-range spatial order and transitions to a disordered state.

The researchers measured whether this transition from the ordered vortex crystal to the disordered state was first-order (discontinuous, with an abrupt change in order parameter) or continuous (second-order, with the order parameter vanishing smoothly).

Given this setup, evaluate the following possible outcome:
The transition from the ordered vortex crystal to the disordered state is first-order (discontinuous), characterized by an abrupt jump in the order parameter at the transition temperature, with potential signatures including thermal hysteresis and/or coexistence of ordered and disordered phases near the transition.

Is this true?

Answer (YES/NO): YES